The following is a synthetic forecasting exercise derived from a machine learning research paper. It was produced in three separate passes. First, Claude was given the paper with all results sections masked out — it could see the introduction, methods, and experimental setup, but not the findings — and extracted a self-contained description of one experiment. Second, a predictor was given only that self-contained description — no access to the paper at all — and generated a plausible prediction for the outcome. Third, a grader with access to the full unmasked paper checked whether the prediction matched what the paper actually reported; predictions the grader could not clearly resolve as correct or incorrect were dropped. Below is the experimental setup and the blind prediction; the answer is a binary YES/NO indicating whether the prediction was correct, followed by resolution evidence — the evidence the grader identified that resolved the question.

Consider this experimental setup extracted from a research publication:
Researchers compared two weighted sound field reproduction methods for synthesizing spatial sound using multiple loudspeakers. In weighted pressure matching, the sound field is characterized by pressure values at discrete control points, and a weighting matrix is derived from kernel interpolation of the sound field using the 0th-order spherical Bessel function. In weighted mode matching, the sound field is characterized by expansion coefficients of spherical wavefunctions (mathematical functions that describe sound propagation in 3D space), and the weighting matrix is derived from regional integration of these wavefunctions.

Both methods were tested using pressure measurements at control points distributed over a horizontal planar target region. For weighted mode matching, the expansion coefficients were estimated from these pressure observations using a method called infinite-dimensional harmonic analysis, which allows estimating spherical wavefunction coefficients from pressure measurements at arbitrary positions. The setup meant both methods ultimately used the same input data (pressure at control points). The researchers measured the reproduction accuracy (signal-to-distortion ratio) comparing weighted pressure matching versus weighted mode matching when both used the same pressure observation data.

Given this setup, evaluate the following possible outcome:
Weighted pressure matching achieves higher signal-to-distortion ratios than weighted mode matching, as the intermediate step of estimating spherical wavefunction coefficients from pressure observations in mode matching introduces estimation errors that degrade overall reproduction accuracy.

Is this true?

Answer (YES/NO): NO